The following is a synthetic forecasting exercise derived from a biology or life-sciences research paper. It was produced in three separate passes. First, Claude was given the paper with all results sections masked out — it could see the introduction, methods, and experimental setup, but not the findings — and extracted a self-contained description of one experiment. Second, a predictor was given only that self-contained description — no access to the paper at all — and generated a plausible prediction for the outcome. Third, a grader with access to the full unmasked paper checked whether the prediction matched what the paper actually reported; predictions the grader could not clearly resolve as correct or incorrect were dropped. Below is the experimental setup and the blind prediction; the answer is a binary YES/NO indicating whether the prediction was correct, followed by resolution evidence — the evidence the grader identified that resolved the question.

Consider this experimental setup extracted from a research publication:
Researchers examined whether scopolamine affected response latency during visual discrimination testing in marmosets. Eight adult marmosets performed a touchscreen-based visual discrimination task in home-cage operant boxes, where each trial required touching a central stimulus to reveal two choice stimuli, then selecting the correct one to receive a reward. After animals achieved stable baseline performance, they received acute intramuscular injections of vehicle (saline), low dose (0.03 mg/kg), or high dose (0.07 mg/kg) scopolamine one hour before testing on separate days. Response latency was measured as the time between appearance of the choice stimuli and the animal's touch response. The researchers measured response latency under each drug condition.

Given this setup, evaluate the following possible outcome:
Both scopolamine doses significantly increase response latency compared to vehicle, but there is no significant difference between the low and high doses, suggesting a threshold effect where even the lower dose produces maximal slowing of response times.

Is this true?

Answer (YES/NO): NO